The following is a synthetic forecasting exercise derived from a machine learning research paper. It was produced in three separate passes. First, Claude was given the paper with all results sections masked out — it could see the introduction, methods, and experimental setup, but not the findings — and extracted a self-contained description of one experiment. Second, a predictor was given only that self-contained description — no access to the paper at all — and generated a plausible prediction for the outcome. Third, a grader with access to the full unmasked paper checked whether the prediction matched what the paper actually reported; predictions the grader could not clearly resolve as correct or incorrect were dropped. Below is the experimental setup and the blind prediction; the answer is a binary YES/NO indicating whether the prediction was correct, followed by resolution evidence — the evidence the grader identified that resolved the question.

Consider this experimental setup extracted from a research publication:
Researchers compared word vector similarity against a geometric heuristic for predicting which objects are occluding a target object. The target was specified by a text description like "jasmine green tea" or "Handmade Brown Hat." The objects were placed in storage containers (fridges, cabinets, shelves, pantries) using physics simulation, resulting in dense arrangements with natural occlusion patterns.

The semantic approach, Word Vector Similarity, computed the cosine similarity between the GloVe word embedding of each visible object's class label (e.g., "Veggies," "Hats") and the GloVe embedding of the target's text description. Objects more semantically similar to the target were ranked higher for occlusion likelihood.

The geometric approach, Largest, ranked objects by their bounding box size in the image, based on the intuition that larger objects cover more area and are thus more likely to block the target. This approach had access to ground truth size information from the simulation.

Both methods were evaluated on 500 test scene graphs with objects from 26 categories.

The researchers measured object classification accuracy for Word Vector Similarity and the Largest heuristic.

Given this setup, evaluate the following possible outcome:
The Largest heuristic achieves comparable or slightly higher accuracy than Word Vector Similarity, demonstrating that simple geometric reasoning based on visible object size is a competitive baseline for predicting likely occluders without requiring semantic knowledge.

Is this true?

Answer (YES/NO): NO